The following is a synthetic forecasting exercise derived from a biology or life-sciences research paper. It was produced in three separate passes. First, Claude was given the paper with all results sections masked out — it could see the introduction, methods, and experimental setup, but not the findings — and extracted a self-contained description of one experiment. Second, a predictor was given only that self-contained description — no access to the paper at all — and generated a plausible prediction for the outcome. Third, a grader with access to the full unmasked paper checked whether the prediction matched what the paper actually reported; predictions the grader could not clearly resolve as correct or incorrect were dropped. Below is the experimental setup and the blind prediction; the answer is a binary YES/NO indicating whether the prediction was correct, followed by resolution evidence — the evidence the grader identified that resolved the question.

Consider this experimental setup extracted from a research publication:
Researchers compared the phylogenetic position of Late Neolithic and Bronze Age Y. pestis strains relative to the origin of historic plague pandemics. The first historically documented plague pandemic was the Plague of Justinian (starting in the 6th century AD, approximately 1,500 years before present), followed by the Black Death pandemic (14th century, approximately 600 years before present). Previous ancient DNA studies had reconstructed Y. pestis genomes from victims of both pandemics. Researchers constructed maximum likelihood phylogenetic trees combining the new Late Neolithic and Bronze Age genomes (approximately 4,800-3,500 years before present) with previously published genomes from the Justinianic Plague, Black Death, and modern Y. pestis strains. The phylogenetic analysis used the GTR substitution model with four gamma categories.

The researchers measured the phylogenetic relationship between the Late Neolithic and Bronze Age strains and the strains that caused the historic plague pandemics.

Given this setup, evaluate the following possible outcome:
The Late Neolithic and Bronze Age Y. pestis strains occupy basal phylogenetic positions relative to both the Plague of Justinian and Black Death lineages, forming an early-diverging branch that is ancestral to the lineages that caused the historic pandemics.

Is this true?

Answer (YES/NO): YES